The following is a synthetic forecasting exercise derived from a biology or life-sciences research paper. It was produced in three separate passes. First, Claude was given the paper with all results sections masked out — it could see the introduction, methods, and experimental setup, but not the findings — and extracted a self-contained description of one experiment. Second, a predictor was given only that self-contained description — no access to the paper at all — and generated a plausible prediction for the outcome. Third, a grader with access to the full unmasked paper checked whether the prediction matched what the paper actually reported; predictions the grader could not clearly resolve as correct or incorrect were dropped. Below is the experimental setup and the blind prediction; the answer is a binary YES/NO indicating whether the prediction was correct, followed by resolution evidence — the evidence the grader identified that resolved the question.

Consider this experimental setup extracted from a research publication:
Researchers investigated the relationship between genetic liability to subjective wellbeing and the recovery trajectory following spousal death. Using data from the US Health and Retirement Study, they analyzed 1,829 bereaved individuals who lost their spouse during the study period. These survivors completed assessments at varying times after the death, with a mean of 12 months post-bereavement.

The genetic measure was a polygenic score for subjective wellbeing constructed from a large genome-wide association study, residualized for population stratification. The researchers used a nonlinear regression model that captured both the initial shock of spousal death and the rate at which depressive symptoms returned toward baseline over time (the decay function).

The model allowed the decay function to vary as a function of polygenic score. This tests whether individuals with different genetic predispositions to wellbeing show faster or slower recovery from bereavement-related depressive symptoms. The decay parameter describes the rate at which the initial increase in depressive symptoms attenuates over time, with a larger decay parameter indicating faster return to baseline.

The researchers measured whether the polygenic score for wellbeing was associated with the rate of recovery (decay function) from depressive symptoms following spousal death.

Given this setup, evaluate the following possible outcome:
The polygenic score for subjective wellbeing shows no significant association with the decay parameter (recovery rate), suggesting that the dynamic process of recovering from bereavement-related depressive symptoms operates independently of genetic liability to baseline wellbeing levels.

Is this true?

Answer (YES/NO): YES